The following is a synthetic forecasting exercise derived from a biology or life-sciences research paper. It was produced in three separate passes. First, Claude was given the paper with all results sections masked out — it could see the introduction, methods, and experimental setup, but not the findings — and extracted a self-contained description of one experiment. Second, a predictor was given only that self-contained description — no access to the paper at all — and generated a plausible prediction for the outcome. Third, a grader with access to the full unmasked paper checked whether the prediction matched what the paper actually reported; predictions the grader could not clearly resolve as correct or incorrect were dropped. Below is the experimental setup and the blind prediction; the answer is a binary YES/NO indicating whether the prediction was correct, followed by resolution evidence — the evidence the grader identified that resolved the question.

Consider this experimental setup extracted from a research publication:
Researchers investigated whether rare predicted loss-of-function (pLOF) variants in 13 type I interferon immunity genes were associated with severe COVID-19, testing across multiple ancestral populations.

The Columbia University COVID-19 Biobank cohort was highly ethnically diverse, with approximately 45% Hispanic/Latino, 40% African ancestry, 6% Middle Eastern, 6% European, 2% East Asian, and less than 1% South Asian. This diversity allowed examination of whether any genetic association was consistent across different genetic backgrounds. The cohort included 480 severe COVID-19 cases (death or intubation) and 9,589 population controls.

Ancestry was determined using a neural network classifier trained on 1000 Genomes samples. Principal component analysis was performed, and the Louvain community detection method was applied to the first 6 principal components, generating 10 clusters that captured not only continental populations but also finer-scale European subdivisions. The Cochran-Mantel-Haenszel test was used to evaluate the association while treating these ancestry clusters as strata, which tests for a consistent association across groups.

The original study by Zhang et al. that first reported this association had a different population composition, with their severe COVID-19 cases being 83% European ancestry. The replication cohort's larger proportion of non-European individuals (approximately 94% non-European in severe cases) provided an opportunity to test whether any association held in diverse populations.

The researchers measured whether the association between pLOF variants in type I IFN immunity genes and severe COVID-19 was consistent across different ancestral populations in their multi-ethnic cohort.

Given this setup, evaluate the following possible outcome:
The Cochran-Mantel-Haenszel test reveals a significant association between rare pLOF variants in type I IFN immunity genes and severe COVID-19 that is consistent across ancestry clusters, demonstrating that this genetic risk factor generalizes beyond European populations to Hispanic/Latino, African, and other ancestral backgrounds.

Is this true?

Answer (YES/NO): NO